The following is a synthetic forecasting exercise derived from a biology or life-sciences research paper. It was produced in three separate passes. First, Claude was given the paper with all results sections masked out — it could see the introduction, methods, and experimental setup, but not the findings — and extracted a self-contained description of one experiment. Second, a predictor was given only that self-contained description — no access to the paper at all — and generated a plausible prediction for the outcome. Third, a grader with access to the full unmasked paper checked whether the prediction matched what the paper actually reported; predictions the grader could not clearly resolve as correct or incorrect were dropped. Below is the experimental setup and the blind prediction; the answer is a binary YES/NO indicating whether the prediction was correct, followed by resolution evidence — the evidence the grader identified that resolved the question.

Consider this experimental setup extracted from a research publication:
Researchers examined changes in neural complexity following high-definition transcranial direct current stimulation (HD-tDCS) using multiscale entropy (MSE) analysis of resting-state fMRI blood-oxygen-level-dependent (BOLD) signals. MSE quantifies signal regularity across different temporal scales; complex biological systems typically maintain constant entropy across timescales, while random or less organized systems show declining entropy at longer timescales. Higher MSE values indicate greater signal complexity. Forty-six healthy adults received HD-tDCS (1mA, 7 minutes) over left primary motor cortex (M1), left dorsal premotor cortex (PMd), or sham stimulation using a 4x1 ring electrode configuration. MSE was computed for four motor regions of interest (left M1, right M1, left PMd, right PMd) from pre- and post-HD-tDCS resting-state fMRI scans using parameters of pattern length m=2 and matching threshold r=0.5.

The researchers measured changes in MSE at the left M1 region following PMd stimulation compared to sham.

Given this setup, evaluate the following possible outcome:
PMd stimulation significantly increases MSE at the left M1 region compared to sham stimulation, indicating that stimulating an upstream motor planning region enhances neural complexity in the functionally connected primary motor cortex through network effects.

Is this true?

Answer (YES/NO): NO